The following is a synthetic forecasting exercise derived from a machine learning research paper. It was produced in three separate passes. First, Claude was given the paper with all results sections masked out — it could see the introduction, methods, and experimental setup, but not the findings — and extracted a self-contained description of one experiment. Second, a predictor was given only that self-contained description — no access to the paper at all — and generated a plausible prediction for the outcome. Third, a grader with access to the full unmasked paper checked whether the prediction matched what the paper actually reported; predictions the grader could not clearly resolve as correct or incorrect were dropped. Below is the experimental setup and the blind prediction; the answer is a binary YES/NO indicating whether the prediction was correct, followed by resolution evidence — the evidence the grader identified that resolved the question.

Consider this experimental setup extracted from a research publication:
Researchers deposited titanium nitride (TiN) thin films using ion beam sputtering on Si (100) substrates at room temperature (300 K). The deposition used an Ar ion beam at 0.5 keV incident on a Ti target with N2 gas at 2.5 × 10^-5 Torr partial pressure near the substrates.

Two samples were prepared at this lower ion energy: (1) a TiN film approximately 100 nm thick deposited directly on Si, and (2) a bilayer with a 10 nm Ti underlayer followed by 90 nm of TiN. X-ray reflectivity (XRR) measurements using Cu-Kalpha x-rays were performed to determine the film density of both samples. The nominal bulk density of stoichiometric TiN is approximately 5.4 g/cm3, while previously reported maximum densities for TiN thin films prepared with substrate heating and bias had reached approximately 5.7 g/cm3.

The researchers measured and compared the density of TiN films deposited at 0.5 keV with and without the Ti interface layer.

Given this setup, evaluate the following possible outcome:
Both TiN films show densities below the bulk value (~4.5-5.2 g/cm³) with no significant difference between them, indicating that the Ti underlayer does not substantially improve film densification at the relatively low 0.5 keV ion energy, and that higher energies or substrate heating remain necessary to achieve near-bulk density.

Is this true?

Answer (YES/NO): NO